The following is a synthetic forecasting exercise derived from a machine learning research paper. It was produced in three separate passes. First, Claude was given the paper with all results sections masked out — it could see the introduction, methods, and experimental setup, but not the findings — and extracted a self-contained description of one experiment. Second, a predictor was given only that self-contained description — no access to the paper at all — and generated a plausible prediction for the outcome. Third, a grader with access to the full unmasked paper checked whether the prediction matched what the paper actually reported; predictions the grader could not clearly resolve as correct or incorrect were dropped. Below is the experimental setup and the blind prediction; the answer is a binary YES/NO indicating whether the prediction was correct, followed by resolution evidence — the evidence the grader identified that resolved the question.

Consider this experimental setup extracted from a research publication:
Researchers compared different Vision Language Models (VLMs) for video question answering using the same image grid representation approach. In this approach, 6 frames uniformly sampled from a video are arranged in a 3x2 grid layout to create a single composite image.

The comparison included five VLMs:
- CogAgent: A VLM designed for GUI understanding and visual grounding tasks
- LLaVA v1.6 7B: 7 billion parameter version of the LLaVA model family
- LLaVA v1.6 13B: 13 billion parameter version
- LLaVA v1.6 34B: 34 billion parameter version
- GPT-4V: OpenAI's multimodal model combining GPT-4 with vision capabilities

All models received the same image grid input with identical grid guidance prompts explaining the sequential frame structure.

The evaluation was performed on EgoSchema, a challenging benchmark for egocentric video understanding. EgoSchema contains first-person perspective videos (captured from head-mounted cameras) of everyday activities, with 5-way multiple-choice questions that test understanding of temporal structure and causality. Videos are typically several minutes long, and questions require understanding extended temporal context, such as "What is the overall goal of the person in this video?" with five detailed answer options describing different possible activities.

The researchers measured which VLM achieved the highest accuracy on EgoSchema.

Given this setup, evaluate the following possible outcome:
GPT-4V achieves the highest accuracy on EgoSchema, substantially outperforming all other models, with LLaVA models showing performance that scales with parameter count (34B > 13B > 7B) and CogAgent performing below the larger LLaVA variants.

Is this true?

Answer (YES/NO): NO